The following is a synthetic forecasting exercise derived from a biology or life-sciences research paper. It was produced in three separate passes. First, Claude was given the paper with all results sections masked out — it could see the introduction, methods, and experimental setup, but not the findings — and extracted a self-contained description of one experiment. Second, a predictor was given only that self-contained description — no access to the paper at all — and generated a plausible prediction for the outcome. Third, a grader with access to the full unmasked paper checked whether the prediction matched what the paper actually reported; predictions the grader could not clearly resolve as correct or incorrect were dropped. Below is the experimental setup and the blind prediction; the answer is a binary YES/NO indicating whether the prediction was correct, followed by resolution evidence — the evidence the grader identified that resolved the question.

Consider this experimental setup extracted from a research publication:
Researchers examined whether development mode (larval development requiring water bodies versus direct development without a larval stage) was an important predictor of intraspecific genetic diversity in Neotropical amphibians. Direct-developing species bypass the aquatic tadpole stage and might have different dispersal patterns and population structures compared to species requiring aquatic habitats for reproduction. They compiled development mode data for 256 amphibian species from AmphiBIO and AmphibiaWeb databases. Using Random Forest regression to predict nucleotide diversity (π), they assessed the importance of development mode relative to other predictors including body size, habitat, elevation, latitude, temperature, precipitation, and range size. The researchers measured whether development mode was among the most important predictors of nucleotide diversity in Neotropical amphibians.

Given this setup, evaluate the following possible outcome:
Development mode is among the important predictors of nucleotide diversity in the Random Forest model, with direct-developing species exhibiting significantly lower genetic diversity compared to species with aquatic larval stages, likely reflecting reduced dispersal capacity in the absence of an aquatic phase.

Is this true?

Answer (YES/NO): NO